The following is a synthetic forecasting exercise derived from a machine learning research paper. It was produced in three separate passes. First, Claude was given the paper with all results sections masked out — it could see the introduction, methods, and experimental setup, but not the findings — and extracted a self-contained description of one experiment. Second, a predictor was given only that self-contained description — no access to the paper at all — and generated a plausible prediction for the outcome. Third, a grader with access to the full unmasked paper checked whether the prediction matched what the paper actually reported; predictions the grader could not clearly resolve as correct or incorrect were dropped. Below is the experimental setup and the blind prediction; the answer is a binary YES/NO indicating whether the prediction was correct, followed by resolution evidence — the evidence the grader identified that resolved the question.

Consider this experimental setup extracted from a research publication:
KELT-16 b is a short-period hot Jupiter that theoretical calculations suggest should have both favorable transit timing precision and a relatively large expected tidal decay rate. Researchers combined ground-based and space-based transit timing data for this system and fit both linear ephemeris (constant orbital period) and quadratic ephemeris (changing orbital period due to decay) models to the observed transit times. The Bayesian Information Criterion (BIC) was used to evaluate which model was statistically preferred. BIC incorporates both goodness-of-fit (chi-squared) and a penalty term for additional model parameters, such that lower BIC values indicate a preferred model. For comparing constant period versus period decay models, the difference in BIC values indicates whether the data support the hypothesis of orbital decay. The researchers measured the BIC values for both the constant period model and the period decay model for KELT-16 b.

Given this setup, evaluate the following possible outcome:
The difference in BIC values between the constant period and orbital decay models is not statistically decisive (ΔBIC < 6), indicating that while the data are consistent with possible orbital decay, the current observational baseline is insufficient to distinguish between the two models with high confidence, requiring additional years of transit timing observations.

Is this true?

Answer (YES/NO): NO